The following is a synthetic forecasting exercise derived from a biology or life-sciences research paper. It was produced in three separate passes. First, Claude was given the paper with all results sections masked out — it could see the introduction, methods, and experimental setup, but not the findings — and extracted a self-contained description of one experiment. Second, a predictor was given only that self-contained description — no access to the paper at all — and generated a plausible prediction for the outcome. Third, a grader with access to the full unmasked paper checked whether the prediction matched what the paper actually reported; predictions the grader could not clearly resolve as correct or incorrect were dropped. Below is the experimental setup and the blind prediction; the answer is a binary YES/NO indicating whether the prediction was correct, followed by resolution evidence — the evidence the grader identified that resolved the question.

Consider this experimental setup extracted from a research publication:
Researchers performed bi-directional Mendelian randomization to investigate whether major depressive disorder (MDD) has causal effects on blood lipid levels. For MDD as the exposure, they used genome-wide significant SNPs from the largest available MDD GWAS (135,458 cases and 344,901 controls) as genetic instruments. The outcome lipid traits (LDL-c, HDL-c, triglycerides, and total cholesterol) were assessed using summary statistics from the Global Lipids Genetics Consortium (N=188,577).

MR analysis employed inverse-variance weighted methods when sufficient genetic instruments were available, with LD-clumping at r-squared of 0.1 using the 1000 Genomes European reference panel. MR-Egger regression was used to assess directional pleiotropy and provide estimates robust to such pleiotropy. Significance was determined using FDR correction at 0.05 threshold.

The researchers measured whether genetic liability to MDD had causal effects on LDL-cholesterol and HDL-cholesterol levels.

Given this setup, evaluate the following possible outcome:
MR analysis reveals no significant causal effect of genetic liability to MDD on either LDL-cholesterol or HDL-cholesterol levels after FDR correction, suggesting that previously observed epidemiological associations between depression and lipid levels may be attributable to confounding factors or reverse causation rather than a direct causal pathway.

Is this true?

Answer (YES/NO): YES